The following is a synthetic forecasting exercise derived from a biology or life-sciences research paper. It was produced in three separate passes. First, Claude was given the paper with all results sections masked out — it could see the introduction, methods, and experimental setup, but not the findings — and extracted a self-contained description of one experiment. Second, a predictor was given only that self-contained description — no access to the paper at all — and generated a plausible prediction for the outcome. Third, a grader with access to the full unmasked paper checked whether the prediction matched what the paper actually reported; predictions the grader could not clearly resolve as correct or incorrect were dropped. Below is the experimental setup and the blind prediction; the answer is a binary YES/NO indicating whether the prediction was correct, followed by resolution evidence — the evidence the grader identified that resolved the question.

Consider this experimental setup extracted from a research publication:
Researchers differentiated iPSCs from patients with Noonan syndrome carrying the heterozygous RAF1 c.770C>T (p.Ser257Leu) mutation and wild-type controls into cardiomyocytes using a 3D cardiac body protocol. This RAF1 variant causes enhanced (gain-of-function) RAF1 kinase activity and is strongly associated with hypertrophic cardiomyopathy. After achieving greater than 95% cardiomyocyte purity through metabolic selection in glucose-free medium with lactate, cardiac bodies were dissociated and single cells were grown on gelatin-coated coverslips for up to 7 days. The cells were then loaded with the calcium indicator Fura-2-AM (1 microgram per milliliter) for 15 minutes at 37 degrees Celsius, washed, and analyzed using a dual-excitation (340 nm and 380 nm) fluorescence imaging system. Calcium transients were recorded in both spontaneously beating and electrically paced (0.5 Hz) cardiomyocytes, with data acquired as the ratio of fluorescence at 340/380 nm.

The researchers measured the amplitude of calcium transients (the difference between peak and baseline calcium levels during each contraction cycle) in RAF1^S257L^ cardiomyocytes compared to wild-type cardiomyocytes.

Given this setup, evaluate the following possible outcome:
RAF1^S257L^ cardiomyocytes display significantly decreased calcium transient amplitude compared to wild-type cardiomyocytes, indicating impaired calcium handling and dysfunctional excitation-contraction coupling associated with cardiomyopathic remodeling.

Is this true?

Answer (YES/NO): YES